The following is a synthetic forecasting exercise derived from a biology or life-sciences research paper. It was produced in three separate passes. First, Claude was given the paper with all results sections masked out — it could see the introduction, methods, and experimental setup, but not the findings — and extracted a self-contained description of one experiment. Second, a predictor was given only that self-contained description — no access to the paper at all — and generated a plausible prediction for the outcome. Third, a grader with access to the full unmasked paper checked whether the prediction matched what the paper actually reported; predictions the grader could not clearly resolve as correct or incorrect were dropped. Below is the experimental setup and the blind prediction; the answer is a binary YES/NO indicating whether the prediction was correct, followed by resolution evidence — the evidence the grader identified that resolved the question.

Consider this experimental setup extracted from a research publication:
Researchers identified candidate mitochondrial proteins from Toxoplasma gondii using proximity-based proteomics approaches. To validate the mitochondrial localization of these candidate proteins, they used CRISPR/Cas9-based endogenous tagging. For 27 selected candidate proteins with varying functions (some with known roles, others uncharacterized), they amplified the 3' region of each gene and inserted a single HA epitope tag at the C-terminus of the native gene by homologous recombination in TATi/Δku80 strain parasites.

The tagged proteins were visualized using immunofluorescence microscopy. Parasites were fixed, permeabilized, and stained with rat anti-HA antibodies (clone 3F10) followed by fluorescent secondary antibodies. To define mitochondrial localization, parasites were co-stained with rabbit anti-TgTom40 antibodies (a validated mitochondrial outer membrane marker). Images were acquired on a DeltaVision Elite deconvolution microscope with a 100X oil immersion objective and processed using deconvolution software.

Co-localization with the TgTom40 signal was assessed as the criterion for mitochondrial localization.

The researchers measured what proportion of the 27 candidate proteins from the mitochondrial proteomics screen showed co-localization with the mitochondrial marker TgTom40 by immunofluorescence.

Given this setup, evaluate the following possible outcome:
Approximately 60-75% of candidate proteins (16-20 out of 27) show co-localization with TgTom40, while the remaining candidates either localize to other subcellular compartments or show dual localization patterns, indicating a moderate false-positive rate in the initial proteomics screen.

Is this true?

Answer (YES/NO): NO